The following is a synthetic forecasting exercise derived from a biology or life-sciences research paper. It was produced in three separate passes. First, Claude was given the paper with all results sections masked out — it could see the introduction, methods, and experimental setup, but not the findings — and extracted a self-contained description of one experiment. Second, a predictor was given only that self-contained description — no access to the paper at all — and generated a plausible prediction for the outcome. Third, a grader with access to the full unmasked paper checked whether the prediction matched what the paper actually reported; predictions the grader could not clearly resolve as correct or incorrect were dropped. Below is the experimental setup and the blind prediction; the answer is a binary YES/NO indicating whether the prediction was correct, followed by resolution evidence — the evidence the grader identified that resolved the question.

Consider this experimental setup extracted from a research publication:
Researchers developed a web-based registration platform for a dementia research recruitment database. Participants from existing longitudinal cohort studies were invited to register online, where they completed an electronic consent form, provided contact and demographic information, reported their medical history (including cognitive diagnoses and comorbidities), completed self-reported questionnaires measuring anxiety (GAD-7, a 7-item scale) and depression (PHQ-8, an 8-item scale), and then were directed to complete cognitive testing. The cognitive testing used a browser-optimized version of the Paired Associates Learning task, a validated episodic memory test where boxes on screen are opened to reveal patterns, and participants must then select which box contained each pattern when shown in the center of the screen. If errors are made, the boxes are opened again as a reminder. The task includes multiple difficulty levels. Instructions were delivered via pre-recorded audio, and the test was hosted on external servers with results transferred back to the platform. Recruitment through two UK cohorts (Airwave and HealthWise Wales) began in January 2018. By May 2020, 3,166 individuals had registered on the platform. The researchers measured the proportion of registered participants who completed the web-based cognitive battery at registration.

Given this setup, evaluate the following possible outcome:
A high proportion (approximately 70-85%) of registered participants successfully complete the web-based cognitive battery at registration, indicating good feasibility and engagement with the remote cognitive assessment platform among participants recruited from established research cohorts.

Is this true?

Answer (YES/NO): NO